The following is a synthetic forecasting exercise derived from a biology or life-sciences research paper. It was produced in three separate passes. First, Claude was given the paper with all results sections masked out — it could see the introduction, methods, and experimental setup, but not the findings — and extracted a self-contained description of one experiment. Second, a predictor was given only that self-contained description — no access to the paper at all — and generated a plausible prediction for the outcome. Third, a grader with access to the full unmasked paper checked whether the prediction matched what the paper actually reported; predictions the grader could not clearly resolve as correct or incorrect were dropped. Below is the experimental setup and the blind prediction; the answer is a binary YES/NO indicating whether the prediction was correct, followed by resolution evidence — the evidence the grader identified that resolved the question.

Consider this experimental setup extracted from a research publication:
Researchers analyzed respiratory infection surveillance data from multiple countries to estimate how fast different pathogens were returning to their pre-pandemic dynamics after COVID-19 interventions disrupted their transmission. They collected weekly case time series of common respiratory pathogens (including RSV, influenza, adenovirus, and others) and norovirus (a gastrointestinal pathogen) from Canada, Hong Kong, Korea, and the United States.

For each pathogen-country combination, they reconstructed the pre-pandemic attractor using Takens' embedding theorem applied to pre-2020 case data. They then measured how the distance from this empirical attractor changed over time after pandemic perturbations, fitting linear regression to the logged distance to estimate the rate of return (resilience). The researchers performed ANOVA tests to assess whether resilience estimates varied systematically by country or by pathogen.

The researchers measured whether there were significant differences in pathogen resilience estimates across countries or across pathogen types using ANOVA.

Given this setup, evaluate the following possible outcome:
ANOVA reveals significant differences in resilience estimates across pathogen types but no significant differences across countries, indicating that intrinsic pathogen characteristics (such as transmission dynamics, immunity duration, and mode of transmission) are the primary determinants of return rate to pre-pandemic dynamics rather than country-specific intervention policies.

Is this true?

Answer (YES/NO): NO